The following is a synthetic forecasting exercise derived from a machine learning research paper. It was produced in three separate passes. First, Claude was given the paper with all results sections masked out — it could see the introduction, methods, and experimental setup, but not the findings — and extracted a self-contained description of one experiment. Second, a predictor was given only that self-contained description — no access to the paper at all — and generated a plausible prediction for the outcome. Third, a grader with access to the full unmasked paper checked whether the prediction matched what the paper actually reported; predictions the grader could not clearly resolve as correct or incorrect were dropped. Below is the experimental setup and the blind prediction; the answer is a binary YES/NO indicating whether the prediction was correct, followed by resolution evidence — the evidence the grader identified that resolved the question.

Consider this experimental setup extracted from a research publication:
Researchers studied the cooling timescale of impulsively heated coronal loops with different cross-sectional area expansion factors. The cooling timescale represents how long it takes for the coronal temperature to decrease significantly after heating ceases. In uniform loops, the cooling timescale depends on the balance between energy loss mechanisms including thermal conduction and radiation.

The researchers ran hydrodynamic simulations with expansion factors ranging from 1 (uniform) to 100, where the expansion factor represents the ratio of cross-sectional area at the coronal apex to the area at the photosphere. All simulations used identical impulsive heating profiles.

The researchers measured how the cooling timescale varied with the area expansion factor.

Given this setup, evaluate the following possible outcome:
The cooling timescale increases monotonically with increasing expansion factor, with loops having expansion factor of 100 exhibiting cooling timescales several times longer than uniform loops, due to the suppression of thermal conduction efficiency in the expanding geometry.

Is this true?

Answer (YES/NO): NO